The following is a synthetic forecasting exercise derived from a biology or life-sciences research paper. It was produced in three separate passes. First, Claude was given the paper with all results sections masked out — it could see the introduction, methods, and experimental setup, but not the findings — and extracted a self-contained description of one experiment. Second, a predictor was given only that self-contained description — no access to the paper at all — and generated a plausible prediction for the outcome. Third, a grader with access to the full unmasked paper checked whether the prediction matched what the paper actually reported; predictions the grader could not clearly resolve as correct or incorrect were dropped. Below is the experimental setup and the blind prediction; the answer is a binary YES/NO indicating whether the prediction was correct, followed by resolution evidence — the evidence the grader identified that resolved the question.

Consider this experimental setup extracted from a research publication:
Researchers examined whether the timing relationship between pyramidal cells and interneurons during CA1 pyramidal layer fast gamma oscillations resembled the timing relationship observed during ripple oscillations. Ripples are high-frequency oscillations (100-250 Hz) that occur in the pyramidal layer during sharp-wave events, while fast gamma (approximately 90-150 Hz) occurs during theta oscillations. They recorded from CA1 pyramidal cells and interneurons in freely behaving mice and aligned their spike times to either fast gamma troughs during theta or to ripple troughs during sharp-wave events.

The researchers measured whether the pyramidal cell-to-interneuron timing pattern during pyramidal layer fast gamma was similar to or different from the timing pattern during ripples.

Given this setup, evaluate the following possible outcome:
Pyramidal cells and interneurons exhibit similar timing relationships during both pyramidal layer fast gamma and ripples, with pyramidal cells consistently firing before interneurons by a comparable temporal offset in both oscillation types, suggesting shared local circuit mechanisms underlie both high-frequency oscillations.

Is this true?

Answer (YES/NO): YES